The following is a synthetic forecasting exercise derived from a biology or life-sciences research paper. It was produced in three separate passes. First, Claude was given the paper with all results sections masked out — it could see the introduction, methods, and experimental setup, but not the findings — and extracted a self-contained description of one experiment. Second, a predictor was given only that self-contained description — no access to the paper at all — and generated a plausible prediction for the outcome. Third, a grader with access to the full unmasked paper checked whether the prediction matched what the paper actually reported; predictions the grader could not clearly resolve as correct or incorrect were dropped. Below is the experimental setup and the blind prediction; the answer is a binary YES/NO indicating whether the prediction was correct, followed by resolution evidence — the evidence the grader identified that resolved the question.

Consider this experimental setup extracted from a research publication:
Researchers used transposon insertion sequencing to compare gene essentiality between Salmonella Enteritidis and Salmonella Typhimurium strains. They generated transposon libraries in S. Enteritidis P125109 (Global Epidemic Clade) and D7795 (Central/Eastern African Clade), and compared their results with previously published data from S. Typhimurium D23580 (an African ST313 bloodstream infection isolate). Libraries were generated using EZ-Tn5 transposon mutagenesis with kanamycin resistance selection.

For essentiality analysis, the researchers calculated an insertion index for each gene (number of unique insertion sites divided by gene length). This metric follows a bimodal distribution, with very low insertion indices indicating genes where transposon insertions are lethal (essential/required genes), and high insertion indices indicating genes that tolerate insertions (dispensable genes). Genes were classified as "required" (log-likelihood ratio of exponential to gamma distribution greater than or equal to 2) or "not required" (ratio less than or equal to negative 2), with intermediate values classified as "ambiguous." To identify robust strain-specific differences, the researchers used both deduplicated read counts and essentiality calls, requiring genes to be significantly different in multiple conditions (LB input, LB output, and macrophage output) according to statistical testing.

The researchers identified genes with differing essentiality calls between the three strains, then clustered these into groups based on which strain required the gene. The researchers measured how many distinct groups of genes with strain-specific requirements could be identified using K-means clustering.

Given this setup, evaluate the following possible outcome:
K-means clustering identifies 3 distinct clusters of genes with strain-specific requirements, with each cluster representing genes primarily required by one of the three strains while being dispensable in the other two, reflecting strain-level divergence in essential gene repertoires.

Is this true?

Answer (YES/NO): NO